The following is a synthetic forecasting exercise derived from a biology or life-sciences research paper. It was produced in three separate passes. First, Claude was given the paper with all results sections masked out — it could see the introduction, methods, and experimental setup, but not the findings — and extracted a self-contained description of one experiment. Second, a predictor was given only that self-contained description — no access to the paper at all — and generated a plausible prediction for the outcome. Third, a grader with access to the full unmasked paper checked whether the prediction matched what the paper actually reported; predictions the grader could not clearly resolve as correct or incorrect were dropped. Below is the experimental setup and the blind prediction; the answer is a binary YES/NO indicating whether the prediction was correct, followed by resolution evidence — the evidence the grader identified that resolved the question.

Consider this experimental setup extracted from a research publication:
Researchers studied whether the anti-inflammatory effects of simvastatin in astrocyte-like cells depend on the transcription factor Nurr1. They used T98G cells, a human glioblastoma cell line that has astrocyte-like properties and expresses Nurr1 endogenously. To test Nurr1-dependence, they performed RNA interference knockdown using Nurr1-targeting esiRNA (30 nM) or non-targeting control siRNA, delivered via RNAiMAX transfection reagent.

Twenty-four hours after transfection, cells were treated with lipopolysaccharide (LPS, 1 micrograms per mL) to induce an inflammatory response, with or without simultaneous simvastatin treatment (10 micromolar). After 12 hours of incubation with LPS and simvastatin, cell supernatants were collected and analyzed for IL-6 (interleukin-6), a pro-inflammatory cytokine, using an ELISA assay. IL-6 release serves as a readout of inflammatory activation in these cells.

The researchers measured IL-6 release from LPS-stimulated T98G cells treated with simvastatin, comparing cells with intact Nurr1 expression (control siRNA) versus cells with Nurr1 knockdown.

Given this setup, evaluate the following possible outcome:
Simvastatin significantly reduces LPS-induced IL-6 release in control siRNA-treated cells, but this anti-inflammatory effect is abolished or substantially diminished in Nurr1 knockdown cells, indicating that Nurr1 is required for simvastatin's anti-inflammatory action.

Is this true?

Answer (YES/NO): YES